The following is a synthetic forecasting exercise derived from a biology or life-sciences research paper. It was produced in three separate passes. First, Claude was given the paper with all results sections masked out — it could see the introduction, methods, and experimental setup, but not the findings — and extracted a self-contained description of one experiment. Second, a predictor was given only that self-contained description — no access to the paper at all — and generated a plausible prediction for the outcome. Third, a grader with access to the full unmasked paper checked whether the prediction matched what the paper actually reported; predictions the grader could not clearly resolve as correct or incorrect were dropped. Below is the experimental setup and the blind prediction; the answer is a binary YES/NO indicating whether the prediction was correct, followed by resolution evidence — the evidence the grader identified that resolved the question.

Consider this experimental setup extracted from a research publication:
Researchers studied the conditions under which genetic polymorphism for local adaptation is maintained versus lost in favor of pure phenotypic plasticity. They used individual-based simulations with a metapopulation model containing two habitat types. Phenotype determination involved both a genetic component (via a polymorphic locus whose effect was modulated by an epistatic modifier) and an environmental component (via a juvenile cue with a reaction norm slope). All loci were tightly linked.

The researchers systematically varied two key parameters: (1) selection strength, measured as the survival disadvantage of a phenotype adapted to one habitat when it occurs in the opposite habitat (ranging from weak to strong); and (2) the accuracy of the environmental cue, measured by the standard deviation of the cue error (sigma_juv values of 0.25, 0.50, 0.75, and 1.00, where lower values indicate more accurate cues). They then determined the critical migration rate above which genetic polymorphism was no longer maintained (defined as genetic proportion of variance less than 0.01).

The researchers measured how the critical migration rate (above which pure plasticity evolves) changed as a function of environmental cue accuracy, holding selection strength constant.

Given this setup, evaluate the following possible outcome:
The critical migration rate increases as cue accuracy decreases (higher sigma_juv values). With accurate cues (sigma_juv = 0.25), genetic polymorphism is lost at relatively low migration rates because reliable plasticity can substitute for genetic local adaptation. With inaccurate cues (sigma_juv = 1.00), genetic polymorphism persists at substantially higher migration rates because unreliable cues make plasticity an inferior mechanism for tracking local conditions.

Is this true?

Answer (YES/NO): YES